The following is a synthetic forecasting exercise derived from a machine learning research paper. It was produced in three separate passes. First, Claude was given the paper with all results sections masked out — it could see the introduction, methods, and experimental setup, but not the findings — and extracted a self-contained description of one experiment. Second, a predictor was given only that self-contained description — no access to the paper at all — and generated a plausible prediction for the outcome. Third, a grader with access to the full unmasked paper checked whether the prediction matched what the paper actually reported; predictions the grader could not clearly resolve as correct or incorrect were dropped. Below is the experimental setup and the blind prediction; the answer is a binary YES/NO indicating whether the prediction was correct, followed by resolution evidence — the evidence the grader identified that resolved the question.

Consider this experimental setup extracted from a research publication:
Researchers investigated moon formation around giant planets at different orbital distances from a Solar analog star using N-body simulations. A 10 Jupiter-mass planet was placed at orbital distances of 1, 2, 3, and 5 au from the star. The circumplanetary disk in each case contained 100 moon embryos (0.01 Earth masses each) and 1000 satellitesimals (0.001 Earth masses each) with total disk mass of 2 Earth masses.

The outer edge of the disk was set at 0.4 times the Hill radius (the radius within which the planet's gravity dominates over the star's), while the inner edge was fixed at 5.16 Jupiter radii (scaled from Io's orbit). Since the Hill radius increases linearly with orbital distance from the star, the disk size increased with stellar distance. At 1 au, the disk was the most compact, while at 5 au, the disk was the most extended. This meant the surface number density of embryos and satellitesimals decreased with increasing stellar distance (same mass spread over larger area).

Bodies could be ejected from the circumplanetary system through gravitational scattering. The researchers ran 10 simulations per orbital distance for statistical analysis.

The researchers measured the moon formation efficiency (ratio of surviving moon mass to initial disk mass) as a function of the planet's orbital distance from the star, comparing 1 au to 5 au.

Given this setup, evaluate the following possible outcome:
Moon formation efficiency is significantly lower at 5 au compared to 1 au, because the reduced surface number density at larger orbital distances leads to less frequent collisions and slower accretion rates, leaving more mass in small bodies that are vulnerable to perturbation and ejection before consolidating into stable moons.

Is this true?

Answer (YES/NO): NO